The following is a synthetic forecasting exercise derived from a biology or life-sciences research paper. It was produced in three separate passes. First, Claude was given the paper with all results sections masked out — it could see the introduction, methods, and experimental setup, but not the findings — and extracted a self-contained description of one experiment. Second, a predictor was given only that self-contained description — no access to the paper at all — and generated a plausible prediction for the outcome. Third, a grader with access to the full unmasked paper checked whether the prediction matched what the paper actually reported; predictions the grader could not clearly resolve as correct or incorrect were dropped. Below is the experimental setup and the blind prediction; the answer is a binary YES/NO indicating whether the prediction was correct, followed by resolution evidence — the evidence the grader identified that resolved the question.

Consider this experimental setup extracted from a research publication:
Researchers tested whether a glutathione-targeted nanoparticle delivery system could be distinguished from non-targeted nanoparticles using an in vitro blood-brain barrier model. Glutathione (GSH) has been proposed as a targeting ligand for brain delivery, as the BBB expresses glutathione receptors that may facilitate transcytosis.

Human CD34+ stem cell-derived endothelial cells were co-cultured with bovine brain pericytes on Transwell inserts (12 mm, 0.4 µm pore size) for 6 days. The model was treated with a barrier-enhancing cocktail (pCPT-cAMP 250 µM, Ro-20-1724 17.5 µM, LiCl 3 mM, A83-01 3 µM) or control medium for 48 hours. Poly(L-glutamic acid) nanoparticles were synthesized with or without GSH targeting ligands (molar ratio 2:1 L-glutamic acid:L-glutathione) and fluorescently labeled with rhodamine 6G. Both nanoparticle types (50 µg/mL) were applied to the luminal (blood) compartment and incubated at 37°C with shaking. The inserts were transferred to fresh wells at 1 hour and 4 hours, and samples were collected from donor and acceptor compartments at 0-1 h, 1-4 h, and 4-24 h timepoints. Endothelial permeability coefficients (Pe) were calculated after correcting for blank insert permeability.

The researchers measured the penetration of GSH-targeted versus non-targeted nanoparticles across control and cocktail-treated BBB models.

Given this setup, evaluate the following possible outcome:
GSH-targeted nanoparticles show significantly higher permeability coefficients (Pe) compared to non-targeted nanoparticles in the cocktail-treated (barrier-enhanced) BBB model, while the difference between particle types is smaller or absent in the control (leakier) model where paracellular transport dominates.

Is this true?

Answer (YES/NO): YES